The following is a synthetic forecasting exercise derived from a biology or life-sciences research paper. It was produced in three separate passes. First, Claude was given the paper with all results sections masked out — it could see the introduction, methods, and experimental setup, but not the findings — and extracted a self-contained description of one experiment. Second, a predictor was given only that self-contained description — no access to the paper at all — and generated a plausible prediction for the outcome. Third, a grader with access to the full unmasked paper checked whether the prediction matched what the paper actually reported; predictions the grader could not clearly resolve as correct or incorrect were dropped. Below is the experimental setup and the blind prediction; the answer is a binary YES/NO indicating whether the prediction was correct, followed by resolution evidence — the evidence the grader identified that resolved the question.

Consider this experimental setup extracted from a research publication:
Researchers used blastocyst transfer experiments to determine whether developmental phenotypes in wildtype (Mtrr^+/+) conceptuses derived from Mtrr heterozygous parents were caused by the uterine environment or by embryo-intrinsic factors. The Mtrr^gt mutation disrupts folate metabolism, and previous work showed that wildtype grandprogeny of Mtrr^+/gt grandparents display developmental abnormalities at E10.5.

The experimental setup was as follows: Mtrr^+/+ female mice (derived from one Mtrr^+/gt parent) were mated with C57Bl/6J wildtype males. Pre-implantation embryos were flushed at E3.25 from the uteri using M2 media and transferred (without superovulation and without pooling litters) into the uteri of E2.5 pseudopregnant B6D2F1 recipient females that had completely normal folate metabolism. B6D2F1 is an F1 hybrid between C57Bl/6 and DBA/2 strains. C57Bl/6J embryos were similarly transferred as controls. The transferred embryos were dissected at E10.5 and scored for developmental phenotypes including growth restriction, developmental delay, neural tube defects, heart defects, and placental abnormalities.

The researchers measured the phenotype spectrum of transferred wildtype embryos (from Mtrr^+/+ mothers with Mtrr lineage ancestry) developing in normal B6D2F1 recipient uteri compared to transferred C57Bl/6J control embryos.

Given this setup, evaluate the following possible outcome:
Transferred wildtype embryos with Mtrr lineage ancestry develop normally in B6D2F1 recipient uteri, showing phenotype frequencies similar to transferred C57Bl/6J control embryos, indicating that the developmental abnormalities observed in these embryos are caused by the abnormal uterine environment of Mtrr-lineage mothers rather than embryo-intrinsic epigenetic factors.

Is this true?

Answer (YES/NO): NO